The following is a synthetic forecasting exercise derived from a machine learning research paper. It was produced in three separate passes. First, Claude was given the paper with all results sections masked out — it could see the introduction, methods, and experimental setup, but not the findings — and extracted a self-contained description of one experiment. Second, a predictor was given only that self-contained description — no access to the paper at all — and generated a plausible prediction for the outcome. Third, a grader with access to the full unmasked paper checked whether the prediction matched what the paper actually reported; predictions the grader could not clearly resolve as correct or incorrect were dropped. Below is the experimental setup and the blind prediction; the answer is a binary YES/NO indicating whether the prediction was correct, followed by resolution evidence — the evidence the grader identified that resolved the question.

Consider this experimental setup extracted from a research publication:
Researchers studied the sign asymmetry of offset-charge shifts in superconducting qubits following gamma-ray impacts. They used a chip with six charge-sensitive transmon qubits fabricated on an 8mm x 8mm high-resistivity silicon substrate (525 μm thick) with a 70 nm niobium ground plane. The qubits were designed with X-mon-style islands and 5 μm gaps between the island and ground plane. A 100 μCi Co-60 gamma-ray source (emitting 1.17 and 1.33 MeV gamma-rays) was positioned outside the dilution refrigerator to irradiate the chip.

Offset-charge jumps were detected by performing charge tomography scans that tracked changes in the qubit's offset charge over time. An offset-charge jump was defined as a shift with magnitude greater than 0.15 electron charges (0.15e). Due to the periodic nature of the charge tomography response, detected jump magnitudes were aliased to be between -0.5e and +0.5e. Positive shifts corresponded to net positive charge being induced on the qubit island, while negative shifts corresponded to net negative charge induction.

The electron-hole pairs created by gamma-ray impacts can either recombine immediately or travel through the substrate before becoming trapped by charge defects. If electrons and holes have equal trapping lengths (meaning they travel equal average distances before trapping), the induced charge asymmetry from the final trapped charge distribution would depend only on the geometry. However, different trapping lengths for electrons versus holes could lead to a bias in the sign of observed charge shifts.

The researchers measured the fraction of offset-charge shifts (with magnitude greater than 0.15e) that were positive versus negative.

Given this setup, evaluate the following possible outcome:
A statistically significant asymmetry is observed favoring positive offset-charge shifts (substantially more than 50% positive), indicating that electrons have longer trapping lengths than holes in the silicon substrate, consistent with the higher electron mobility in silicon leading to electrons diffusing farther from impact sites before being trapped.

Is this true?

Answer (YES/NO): NO